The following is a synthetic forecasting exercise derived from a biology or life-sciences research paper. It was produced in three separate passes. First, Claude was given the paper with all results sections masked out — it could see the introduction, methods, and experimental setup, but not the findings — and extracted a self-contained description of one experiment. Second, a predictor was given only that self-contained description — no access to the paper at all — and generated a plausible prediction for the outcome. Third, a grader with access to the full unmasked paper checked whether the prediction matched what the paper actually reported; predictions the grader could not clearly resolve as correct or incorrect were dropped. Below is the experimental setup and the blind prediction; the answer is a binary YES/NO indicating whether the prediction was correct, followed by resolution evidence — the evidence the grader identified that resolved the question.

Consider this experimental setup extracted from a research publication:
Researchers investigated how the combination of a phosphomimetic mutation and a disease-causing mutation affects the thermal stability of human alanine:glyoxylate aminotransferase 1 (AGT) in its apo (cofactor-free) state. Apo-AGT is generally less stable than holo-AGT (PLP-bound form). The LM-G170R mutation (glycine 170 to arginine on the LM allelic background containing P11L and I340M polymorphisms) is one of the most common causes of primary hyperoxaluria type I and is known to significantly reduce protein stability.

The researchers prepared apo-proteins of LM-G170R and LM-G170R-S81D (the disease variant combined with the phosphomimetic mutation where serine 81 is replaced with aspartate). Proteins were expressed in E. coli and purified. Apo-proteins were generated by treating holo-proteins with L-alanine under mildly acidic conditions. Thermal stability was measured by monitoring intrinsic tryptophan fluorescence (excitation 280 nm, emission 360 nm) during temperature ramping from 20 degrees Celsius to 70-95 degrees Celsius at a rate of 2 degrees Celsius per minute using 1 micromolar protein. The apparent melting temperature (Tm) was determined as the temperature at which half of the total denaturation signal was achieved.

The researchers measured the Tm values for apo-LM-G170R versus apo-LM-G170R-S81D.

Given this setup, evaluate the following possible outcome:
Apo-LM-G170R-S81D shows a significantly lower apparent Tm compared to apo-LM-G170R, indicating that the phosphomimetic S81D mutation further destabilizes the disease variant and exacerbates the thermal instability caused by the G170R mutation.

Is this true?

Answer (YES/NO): NO